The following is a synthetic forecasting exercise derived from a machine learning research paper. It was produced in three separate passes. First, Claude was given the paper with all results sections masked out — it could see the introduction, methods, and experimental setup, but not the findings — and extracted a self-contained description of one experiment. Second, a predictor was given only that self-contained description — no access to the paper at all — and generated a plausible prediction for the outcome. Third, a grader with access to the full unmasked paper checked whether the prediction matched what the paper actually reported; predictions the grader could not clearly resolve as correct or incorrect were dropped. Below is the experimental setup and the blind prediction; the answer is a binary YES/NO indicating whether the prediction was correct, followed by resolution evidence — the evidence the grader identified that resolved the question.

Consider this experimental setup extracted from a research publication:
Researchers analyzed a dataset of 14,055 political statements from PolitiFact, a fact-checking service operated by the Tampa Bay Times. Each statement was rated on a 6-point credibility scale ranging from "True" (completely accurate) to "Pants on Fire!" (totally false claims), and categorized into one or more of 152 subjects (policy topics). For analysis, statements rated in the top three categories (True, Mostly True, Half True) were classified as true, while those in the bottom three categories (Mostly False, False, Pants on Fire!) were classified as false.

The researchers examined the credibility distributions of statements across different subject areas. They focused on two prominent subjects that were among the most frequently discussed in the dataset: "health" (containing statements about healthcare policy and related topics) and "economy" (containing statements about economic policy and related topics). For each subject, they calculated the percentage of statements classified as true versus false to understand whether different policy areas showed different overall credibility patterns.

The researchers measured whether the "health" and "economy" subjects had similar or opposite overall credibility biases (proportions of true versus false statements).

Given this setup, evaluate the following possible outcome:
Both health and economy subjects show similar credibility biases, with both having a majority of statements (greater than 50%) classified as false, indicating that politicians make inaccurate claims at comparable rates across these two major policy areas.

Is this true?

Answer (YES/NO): NO